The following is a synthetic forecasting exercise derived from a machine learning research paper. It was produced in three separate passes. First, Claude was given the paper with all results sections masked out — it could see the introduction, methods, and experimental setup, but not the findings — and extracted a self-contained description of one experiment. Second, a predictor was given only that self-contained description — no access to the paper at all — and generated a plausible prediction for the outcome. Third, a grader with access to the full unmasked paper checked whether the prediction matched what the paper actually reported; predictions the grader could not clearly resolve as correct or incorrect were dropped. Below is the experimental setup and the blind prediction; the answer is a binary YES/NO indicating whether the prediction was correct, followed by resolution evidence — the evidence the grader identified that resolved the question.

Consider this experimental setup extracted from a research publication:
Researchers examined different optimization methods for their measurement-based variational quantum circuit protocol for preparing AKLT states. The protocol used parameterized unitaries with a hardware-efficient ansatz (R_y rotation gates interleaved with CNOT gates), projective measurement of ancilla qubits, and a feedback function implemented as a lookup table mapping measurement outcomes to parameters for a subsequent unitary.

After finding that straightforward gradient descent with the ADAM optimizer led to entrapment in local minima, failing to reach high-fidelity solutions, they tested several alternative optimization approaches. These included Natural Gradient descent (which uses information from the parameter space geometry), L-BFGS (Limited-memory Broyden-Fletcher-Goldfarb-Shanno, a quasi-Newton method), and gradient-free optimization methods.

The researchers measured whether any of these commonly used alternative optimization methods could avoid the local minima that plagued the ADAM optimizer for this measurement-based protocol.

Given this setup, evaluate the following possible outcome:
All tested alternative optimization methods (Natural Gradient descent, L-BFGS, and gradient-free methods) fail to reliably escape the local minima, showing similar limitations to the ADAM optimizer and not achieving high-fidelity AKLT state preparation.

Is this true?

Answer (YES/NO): YES